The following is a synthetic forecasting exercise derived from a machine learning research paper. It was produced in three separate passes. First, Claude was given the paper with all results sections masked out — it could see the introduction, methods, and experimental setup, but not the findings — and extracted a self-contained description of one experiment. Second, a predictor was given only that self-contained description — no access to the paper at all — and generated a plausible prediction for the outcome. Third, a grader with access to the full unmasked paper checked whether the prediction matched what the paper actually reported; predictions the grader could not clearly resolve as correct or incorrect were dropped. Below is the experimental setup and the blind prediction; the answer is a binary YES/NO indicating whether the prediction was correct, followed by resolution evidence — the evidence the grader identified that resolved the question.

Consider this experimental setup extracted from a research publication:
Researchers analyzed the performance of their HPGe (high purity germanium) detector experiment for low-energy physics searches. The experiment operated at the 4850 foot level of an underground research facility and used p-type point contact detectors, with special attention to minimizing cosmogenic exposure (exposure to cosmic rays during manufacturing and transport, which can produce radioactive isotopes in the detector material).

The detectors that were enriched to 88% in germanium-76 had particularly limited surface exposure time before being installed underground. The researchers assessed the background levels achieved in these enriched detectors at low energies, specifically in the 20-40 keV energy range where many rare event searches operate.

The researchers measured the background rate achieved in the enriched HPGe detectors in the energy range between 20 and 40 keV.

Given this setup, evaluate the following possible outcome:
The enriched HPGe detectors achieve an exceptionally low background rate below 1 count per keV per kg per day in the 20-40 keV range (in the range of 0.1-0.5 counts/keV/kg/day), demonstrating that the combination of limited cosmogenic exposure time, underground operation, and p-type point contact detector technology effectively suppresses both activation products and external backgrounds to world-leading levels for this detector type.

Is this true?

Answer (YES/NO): NO